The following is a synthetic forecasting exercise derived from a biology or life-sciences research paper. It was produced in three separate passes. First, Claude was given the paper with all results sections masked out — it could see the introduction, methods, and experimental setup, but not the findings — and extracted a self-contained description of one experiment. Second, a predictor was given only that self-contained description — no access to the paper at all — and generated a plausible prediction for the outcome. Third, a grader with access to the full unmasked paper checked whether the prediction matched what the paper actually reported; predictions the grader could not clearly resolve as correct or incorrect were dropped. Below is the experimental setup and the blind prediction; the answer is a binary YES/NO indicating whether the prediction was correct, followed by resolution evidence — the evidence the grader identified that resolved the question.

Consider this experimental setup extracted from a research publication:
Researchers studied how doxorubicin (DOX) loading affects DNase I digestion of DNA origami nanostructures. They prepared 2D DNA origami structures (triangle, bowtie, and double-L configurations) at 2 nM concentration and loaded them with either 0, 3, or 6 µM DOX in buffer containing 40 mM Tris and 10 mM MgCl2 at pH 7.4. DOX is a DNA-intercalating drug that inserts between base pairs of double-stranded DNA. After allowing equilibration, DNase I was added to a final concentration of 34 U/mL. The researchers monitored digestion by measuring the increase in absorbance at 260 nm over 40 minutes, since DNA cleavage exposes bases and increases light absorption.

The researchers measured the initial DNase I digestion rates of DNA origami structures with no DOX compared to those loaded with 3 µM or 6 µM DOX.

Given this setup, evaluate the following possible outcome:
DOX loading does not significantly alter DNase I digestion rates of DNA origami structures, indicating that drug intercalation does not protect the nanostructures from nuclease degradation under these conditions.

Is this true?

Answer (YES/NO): NO